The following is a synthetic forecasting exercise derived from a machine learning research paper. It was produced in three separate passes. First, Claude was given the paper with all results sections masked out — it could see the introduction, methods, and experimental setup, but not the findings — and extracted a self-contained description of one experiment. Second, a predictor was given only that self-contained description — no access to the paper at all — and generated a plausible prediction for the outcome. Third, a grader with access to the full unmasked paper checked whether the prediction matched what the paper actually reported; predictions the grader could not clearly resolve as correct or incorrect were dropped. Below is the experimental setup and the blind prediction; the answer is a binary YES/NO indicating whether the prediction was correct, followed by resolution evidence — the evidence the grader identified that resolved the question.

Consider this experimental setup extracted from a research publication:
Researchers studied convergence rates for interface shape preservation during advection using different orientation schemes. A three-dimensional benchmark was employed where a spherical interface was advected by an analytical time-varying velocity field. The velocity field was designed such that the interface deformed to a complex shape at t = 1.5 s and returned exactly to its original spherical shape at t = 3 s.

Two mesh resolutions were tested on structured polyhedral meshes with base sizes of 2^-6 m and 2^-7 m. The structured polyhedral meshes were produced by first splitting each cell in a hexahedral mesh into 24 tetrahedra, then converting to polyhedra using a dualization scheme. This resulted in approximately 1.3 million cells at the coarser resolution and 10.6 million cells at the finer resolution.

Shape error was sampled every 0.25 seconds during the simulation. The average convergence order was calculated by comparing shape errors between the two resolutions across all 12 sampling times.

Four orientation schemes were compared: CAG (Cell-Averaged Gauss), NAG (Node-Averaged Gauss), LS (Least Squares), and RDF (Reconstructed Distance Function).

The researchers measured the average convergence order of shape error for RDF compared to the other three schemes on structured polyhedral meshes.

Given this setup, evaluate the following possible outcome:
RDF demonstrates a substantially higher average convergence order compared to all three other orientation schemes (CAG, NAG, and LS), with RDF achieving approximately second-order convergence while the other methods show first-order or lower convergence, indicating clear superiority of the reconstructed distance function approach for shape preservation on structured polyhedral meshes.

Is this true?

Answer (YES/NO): NO